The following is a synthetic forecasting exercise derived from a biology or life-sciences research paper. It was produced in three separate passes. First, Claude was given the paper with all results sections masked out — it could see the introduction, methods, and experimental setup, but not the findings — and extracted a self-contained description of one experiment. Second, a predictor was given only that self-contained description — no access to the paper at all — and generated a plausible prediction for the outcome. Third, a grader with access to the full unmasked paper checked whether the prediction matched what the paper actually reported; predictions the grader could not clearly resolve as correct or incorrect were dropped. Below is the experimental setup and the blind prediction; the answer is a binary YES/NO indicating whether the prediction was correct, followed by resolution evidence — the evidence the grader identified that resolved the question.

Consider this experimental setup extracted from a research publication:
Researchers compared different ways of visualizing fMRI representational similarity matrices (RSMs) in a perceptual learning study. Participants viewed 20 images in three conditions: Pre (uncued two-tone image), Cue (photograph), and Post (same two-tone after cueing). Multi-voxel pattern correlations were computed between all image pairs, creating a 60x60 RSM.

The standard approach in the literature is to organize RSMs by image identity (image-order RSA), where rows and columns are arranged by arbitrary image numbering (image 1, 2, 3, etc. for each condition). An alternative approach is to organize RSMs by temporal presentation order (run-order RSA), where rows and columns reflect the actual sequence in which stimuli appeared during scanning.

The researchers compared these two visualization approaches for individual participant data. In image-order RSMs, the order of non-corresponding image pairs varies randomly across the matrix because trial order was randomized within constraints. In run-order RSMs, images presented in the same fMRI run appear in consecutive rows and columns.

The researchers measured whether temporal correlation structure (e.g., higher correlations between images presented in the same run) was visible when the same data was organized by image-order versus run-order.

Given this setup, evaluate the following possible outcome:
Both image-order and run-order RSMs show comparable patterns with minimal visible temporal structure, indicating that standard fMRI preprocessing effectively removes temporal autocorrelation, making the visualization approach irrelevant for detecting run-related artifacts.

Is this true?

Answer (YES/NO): NO